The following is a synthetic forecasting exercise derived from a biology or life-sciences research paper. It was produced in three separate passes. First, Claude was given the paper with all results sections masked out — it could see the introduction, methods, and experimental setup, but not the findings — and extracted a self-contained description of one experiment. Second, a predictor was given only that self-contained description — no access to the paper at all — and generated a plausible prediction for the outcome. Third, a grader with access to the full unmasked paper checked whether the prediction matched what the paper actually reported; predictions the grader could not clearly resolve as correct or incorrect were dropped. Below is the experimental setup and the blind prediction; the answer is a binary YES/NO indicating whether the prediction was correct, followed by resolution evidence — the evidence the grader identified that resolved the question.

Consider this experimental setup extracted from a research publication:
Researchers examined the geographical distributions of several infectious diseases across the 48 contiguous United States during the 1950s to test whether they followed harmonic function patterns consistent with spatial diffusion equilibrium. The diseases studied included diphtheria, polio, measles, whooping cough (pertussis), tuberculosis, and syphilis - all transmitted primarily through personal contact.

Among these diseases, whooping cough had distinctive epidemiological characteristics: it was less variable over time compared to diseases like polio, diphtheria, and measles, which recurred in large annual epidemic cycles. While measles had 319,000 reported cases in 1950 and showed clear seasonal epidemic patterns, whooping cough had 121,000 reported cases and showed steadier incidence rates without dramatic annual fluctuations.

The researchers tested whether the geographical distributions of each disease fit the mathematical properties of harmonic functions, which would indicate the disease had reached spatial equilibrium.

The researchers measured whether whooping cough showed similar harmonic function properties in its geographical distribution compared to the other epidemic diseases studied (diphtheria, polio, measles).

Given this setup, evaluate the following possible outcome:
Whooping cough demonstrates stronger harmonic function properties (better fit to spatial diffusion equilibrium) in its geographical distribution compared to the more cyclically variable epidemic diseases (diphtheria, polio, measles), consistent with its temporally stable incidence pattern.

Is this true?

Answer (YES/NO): NO